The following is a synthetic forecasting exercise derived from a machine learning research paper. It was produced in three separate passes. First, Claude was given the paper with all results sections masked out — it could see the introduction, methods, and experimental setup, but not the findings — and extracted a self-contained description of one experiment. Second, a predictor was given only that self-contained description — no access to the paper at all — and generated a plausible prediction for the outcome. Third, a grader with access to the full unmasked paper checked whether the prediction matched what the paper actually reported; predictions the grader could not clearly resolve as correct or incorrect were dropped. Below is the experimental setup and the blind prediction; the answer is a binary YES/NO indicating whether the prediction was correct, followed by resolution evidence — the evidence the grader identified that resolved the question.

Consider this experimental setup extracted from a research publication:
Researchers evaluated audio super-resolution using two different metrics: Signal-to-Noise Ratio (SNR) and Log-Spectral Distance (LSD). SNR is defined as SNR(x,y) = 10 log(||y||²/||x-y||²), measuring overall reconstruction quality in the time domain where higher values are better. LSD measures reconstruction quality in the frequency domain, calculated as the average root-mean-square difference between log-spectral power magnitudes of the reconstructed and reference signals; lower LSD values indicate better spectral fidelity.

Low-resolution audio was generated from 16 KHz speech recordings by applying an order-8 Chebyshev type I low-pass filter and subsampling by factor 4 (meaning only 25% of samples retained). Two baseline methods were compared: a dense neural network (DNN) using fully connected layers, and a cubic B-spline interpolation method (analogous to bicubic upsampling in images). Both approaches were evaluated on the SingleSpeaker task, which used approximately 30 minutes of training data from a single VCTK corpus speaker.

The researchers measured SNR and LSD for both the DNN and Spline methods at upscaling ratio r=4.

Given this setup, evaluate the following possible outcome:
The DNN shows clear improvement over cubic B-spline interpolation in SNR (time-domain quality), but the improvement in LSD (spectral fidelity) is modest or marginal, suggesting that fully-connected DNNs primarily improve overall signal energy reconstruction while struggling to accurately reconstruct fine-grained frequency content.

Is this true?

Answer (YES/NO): NO